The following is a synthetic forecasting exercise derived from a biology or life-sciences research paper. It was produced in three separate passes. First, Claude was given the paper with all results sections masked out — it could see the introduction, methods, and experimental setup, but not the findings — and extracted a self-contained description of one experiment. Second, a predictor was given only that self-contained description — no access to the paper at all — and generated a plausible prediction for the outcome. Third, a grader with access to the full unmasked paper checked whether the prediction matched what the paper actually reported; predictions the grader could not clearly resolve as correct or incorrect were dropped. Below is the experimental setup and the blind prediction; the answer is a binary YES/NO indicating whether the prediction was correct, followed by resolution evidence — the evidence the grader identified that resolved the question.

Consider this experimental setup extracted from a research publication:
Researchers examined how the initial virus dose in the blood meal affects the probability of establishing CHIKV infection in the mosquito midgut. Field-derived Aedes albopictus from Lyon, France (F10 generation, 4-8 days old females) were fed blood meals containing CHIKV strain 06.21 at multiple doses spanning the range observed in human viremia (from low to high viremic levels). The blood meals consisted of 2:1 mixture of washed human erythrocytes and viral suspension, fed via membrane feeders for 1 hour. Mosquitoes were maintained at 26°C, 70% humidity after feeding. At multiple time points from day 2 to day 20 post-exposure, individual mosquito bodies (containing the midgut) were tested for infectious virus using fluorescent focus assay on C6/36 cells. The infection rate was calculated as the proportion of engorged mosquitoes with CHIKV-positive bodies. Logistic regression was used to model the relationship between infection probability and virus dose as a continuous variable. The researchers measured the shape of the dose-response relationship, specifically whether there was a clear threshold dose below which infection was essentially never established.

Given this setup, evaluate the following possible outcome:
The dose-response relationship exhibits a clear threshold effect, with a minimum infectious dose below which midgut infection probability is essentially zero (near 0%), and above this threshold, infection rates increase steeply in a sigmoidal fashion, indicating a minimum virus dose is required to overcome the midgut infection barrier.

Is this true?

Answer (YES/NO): NO